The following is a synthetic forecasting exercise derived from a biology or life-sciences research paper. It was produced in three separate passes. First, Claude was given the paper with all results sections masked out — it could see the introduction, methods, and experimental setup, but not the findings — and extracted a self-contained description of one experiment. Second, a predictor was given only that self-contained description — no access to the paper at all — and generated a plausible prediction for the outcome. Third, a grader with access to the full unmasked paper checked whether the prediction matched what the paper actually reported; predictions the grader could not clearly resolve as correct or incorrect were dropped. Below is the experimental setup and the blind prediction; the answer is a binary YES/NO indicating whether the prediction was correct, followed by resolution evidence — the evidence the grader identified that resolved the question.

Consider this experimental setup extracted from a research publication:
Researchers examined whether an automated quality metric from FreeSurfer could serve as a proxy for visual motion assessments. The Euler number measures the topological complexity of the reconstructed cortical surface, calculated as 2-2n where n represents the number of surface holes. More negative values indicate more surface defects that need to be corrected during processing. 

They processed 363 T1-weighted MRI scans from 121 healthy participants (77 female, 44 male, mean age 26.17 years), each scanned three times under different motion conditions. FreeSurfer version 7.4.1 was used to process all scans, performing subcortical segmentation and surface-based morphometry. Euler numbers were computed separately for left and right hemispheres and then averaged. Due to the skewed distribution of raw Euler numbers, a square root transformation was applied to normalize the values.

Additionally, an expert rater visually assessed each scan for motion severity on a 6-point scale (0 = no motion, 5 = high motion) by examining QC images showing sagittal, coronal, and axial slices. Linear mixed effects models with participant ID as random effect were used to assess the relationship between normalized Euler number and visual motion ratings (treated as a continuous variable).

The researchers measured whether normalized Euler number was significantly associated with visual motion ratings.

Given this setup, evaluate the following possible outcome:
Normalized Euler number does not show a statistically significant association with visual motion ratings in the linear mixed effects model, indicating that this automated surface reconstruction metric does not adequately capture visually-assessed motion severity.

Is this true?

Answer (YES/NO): NO